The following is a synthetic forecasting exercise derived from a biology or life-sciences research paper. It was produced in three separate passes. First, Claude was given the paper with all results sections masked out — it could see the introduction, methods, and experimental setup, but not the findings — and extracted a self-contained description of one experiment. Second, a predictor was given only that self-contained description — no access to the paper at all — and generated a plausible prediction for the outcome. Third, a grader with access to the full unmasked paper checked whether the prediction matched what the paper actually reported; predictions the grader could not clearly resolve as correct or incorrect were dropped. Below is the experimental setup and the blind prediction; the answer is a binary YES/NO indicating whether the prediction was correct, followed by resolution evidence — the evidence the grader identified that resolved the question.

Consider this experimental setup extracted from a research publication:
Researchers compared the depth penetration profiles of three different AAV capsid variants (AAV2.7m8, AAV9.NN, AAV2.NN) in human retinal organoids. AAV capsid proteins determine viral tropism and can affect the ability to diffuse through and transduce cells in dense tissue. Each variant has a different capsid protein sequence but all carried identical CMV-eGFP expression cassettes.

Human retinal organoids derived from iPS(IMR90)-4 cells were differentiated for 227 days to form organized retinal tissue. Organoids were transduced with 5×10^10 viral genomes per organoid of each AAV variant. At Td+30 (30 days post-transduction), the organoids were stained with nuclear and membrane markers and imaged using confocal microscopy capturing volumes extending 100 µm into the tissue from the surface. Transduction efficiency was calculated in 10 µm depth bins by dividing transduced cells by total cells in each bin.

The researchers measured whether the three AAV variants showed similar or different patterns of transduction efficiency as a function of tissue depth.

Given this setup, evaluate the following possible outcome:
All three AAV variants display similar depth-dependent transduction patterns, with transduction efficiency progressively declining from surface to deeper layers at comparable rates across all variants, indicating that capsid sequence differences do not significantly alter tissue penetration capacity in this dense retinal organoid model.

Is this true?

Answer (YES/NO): NO